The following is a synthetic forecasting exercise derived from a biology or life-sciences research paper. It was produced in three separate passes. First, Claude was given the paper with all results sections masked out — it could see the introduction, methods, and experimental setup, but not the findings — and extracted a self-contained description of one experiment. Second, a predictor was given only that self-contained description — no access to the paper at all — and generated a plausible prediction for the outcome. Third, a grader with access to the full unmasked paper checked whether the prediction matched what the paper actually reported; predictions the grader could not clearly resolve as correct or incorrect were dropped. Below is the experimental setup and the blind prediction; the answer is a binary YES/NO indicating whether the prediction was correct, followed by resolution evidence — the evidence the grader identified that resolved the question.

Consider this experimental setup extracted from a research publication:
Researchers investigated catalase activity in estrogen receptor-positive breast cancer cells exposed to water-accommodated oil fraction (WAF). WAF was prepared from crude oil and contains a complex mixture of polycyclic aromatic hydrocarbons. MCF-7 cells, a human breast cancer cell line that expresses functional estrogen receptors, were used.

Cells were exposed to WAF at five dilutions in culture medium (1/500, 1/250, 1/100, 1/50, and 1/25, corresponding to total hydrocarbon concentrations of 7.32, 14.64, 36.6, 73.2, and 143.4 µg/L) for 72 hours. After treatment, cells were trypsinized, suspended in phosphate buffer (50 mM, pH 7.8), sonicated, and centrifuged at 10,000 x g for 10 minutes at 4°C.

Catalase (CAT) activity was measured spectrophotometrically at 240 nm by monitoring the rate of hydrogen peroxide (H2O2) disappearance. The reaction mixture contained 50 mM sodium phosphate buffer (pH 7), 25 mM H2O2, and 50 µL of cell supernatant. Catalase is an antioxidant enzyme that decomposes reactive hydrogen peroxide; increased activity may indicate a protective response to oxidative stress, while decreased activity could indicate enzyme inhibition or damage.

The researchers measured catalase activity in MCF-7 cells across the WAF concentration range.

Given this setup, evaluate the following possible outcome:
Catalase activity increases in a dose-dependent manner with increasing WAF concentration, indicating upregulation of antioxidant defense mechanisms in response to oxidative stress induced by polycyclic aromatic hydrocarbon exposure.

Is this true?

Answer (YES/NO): NO